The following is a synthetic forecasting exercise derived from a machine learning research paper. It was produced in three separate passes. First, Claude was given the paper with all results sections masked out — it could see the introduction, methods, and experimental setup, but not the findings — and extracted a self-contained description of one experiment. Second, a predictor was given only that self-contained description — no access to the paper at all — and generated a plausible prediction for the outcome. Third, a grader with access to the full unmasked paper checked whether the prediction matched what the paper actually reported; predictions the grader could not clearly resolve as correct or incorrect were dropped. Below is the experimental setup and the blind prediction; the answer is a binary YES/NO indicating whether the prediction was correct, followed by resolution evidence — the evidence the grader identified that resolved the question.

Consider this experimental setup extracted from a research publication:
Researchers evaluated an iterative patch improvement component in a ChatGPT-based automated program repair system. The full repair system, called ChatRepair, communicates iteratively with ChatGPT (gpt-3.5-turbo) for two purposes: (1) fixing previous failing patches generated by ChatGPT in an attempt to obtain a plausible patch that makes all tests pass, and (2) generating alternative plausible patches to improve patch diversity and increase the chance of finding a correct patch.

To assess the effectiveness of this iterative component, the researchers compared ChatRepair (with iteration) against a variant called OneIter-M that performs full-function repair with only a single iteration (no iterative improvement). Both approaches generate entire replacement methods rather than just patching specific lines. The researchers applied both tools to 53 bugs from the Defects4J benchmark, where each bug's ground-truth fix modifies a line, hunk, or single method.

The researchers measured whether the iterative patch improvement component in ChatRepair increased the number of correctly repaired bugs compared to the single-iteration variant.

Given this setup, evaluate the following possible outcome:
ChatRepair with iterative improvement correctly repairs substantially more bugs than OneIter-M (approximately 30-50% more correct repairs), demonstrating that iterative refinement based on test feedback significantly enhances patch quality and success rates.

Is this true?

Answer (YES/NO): NO